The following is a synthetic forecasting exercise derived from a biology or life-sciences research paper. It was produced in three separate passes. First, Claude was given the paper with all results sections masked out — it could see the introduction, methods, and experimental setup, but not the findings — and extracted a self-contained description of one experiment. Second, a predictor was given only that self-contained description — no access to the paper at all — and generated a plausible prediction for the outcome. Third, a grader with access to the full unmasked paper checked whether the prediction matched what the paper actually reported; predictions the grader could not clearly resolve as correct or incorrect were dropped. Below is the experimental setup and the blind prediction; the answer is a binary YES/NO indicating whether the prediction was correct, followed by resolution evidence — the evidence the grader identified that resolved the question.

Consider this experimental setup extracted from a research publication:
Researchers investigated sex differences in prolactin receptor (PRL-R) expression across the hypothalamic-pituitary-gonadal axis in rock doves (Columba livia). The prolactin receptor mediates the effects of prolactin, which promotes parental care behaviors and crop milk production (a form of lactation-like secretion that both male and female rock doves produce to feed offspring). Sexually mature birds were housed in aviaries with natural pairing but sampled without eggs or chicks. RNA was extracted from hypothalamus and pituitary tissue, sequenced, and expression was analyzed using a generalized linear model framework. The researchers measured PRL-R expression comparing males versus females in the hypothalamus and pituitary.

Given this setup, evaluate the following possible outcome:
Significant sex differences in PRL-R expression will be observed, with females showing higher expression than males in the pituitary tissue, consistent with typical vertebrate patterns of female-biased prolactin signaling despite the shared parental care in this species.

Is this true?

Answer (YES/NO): NO